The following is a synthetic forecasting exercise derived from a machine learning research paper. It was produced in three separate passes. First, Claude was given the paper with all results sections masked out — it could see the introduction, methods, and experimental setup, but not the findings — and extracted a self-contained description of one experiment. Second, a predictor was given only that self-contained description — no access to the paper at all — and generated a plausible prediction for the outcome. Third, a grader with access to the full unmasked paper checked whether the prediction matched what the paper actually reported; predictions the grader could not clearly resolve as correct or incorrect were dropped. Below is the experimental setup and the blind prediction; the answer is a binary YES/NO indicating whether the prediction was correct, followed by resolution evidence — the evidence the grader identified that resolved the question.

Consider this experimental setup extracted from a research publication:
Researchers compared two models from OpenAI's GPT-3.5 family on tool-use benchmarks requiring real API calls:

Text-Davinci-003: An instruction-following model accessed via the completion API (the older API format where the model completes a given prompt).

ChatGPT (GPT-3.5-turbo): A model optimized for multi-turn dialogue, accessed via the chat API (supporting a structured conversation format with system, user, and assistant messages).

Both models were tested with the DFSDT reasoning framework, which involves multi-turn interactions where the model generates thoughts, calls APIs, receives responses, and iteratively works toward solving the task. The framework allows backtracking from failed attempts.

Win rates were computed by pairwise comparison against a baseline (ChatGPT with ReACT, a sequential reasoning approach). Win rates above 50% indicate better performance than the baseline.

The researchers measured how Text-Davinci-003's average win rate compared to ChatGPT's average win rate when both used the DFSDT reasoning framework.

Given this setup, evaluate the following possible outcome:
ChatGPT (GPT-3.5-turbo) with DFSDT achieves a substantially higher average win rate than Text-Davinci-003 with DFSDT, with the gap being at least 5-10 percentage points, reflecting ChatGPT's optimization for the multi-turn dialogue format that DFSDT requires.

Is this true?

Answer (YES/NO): YES